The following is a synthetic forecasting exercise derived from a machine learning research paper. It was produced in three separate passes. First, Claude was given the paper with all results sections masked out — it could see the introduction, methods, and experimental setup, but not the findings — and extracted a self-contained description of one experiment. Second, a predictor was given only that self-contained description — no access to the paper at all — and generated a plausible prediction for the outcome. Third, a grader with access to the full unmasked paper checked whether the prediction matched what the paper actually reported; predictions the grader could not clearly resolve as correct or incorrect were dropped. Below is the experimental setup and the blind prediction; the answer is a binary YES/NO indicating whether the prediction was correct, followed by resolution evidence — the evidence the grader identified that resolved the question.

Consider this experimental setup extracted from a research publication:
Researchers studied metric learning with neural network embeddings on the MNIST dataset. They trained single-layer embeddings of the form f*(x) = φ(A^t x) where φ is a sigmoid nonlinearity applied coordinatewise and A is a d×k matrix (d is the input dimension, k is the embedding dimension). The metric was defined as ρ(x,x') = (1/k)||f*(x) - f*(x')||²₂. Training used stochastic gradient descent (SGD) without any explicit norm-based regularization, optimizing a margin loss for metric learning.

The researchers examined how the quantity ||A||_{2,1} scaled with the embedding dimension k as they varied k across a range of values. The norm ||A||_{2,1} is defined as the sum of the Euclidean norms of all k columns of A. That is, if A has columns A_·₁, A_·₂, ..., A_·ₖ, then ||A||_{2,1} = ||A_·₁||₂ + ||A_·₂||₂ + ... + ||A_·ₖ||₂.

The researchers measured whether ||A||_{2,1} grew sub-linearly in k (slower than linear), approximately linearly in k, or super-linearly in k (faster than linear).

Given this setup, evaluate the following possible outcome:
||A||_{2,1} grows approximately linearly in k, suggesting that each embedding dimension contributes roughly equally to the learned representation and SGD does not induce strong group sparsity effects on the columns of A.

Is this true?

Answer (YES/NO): YES